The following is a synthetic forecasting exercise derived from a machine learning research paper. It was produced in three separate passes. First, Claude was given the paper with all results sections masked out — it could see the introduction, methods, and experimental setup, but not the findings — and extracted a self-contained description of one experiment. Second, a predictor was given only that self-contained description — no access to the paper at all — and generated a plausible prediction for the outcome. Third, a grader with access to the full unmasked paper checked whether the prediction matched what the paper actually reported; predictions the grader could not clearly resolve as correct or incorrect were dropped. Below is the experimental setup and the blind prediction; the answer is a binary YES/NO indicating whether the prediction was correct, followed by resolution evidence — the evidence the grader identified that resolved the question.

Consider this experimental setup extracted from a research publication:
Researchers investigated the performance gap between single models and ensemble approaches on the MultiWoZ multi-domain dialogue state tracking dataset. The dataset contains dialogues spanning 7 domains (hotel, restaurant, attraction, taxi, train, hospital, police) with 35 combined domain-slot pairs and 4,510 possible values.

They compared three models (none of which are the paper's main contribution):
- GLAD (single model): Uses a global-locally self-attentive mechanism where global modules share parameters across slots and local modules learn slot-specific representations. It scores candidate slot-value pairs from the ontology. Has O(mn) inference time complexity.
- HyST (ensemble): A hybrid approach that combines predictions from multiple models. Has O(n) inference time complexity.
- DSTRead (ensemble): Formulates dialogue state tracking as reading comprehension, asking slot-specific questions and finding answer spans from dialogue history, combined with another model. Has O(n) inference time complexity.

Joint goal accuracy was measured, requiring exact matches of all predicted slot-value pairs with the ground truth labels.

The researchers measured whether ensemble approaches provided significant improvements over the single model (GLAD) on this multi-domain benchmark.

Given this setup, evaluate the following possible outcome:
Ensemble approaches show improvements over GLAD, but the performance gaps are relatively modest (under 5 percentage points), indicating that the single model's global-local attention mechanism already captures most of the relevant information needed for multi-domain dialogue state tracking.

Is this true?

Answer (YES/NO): NO